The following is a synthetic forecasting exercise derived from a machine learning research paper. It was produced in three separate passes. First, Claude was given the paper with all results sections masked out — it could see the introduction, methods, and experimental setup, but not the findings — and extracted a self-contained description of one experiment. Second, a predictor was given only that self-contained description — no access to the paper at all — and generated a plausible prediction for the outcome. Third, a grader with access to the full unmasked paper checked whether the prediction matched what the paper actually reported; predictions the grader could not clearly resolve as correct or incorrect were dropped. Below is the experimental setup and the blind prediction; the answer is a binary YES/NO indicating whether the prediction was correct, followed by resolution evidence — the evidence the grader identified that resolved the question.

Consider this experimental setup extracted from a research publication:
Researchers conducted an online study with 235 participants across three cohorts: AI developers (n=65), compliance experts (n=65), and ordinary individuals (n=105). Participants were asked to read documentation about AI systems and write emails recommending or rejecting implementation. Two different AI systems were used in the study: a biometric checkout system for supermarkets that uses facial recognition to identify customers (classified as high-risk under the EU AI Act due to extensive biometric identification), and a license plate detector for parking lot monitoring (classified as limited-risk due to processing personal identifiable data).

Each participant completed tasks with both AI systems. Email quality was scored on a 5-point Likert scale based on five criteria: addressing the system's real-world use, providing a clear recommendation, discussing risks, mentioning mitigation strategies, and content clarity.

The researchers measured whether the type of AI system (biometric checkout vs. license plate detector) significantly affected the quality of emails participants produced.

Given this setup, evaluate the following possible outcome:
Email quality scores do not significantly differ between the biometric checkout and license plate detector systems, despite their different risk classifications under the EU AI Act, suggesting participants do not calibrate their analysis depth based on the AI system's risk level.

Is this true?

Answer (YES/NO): YES